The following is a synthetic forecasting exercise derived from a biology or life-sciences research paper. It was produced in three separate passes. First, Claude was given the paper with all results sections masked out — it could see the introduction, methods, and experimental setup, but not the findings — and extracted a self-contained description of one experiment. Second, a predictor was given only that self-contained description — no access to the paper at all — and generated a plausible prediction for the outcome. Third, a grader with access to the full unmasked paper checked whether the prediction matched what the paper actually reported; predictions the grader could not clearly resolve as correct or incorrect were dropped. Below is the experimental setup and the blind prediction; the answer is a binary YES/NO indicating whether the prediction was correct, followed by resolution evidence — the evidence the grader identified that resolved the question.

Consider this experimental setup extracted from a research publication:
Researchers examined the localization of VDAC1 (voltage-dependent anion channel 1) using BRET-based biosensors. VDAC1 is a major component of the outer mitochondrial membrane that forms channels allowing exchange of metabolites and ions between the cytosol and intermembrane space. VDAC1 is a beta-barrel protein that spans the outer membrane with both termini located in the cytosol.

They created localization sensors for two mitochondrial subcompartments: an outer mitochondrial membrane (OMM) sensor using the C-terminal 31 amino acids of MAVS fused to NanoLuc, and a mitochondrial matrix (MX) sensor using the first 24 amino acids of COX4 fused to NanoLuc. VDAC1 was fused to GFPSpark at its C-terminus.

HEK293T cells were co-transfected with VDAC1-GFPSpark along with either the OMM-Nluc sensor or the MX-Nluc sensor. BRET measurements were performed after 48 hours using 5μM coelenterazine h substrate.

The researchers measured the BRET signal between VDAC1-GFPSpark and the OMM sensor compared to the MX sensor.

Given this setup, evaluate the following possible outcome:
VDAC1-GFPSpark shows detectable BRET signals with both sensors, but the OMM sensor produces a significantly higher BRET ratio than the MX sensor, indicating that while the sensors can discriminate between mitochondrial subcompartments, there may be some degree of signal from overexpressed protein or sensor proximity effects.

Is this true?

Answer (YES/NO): NO